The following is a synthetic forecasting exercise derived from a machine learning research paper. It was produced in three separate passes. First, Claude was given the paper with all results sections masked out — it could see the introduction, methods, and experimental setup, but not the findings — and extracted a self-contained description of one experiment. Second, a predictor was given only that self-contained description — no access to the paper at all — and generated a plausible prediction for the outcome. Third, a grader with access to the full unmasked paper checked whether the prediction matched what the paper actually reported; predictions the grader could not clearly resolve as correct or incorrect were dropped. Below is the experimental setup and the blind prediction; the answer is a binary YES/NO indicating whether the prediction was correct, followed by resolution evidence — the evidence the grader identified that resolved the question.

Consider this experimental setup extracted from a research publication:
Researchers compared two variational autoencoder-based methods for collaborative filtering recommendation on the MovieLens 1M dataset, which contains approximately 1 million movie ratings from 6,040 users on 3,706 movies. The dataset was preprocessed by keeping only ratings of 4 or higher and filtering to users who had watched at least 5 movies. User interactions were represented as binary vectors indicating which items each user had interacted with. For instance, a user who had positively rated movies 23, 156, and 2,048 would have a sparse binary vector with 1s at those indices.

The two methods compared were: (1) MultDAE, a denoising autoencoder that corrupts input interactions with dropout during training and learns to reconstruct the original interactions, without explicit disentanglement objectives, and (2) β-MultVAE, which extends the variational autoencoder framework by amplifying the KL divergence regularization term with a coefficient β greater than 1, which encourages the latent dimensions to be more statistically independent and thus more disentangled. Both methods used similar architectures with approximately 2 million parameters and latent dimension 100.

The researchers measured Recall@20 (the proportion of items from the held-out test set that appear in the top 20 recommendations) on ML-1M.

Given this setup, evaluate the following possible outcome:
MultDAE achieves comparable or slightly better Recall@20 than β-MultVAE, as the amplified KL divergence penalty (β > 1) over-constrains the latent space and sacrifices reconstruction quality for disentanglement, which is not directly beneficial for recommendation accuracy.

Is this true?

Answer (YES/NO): YES